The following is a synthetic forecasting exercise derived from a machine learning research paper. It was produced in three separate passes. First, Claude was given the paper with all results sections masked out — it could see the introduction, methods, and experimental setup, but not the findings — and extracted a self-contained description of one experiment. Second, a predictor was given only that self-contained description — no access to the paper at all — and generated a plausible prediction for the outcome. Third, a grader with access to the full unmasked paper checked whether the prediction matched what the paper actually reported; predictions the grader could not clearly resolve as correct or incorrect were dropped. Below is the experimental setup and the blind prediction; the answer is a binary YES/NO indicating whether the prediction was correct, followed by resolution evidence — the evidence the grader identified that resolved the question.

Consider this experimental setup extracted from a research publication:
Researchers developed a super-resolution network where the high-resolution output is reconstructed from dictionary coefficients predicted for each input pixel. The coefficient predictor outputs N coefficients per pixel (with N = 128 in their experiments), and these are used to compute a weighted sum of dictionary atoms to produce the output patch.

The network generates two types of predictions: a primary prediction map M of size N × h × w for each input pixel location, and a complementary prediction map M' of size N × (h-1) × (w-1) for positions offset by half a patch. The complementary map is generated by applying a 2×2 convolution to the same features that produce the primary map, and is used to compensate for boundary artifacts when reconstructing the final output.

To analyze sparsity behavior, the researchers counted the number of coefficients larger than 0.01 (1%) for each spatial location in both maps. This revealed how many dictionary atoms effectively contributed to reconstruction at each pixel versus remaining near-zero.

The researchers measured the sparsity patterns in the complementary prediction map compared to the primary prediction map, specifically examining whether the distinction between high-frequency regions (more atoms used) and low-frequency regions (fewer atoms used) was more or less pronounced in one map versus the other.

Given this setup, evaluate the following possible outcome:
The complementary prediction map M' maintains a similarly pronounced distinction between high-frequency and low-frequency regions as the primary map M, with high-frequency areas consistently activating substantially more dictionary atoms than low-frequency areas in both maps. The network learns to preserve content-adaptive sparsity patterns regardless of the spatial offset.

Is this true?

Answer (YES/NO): NO